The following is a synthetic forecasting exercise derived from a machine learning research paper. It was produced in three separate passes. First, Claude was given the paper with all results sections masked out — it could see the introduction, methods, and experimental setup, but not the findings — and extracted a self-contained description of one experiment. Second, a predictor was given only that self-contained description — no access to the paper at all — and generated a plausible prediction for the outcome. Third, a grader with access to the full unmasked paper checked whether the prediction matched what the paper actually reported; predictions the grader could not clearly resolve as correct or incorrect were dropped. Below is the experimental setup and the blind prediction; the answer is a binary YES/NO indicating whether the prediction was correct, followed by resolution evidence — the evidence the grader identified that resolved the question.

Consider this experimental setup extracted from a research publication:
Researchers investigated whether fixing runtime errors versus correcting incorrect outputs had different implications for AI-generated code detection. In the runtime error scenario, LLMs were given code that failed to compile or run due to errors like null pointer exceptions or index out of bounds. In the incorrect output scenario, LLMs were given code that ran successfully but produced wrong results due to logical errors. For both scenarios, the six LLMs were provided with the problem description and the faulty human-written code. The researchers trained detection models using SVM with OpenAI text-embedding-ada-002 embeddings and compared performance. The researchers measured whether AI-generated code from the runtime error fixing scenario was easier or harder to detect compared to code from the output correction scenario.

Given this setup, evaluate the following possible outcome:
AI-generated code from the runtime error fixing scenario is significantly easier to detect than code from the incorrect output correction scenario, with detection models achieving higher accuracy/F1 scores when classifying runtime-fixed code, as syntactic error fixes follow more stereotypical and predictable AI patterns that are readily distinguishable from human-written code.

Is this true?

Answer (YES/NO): NO